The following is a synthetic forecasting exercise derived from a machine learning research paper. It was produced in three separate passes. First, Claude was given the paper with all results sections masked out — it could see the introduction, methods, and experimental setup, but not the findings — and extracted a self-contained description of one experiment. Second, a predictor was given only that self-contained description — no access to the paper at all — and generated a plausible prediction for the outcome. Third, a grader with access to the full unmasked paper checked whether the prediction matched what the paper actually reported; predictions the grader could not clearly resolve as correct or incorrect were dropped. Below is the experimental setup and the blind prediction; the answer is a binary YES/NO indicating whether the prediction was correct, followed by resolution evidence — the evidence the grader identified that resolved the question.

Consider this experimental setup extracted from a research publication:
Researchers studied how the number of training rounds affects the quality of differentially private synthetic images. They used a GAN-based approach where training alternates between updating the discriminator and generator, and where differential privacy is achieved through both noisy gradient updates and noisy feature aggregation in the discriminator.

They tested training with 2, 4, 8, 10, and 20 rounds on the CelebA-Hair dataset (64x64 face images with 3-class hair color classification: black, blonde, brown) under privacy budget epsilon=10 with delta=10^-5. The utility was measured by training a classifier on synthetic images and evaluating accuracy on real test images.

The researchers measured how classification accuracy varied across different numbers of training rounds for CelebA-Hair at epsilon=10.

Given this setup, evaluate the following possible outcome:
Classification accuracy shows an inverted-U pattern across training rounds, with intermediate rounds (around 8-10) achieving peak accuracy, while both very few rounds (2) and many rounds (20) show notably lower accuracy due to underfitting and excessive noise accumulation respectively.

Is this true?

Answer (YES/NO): NO